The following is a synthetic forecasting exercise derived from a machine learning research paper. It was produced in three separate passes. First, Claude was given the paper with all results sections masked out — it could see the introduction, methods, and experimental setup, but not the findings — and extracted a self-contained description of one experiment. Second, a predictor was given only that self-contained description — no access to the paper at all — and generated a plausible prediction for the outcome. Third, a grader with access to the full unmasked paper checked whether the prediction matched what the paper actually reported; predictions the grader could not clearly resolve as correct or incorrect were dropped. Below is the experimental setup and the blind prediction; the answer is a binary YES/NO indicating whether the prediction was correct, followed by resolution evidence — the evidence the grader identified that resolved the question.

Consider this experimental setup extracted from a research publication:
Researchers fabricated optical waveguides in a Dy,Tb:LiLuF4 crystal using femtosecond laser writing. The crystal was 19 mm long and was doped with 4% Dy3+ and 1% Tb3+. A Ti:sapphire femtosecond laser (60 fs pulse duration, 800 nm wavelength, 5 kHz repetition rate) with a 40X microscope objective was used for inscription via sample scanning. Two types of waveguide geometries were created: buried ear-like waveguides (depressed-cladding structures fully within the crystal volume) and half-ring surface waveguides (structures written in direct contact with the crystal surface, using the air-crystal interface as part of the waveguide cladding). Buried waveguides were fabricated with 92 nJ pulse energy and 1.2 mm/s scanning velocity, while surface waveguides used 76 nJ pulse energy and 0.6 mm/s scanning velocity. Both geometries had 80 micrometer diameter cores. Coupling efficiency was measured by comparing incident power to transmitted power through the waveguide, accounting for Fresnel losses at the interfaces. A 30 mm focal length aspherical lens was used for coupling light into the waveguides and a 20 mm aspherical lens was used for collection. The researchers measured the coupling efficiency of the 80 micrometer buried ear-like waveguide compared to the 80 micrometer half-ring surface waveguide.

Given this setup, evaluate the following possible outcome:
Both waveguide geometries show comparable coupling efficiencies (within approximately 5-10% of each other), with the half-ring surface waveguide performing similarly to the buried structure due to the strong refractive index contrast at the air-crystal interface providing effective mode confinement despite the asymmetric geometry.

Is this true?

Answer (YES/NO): NO